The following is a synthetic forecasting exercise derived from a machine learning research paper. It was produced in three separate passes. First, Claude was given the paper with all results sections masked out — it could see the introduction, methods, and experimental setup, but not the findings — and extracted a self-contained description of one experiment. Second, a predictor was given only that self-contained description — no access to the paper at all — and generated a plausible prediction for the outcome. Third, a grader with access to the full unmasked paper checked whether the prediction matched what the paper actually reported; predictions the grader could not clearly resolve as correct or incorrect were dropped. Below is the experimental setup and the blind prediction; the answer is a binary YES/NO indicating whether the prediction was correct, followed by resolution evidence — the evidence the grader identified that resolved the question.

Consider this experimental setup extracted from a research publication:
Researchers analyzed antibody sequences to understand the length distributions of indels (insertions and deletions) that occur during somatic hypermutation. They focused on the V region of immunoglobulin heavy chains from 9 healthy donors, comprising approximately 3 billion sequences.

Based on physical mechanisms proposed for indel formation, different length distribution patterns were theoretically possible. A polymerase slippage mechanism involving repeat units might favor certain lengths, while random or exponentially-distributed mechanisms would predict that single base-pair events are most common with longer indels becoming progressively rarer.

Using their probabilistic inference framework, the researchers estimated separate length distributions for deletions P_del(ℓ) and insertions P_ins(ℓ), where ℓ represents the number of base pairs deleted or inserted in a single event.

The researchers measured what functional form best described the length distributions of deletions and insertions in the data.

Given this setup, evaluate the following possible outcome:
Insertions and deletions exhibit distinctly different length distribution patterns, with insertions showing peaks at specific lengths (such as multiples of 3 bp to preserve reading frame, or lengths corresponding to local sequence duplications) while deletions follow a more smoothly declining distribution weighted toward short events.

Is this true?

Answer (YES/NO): NO